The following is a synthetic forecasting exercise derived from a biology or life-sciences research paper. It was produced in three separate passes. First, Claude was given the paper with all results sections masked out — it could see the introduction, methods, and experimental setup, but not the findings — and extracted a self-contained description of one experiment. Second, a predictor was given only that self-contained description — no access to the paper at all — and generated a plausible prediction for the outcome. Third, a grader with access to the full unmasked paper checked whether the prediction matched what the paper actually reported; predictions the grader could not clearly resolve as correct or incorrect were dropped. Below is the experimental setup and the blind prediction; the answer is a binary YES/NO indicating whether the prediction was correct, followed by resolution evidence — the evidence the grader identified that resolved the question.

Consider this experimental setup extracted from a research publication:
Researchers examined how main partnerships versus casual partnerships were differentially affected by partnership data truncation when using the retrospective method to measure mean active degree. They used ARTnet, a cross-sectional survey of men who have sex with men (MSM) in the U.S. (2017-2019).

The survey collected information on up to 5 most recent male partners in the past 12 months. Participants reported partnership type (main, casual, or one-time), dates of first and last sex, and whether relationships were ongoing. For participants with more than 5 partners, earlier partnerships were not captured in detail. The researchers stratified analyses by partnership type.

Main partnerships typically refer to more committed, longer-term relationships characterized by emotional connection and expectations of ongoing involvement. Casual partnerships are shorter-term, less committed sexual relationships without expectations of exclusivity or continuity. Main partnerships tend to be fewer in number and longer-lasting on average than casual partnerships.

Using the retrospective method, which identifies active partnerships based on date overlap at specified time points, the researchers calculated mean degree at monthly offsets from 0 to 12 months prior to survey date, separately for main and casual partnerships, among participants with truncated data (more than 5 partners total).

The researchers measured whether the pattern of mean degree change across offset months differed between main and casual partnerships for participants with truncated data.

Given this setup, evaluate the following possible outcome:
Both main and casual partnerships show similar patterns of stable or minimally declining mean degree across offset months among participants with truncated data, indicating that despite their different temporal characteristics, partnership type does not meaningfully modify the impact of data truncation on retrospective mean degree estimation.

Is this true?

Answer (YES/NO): NO